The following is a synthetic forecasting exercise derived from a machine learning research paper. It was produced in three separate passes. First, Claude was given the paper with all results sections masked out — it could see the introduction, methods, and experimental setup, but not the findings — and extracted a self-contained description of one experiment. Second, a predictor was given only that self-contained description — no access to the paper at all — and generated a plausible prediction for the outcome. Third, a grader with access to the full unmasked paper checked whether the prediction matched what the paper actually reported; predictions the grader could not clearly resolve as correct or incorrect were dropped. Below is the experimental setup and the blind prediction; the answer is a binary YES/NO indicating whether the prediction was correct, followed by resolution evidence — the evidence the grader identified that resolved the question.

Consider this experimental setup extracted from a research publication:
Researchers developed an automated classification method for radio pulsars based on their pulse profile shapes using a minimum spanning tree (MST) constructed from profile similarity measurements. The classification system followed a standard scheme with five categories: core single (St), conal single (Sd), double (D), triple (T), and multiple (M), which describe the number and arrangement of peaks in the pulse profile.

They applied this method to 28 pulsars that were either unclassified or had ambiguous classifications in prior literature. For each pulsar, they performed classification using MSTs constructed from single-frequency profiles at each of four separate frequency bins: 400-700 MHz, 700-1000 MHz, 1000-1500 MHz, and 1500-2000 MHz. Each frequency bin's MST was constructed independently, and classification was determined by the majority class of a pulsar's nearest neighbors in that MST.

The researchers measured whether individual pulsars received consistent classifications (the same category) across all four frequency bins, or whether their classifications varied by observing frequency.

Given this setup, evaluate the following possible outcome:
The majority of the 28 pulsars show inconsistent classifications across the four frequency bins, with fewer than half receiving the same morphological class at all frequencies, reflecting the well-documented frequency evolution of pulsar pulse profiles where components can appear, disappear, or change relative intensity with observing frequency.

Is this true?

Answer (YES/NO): YES